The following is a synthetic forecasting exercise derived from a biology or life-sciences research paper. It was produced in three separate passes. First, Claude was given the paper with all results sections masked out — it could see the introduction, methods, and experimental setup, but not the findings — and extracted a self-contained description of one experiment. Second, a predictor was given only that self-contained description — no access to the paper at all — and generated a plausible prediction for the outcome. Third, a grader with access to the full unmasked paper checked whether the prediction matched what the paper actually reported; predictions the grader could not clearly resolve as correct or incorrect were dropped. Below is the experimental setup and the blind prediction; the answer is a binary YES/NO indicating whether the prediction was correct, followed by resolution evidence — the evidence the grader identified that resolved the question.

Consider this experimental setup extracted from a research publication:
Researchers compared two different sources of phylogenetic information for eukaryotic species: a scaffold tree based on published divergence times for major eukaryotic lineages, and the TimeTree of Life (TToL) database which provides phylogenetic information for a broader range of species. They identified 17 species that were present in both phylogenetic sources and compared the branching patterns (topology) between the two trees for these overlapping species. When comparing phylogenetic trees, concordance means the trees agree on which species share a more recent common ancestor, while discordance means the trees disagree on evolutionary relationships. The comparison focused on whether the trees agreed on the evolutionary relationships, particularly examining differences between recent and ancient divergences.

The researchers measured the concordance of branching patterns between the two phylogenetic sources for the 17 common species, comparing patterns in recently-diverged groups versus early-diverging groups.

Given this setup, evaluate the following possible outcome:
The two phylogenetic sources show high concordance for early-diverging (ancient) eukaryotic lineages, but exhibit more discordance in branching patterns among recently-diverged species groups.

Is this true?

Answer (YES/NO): NO